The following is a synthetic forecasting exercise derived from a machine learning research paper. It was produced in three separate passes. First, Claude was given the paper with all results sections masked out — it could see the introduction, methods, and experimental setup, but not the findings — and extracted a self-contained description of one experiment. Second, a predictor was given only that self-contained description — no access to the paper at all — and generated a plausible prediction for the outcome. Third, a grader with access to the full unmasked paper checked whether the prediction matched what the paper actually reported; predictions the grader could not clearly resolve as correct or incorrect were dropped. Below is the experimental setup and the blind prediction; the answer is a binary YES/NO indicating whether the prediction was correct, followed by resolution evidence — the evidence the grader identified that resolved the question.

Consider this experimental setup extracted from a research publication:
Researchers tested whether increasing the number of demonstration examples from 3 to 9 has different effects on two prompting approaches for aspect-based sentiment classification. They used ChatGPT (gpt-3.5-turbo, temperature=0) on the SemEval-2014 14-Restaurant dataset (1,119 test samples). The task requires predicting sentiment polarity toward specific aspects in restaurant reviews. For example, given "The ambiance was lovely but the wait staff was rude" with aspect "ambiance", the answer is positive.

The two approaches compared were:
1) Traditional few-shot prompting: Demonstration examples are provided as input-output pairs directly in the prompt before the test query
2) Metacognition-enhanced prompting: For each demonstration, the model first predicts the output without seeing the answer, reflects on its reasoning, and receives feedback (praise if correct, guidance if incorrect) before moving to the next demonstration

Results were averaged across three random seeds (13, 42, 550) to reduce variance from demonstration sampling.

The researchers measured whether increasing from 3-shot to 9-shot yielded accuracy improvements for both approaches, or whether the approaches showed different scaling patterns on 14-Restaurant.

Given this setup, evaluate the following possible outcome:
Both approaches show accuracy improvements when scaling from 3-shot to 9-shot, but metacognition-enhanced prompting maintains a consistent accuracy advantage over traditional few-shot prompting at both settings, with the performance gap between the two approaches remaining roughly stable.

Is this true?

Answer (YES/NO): NO